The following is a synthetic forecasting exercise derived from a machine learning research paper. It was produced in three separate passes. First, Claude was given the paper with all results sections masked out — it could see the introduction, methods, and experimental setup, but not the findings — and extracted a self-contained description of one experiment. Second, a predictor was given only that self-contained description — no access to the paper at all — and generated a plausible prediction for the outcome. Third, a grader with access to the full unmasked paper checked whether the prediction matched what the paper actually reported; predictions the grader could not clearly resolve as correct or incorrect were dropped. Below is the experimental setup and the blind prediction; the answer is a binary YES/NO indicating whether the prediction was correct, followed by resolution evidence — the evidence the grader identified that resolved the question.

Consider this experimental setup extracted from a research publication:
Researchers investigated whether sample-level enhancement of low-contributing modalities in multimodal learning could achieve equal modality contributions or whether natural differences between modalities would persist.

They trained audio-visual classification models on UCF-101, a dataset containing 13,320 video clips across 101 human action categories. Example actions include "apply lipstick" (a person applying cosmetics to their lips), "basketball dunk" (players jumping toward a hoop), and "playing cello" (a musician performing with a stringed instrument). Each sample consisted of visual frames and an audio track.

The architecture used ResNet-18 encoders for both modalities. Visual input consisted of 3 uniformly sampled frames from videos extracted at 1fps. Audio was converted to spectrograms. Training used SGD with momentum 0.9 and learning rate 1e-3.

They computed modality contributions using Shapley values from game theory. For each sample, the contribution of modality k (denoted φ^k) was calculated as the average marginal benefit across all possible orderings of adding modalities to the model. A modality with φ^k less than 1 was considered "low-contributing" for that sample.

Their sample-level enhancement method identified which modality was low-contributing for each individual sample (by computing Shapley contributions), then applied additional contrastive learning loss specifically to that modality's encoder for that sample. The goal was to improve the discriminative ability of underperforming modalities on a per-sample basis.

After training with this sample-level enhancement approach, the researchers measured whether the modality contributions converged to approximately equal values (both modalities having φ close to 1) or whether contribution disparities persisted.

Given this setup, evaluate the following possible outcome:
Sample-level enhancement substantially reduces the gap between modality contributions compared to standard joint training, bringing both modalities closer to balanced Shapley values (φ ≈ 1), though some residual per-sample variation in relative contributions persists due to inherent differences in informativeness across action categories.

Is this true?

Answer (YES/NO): NO